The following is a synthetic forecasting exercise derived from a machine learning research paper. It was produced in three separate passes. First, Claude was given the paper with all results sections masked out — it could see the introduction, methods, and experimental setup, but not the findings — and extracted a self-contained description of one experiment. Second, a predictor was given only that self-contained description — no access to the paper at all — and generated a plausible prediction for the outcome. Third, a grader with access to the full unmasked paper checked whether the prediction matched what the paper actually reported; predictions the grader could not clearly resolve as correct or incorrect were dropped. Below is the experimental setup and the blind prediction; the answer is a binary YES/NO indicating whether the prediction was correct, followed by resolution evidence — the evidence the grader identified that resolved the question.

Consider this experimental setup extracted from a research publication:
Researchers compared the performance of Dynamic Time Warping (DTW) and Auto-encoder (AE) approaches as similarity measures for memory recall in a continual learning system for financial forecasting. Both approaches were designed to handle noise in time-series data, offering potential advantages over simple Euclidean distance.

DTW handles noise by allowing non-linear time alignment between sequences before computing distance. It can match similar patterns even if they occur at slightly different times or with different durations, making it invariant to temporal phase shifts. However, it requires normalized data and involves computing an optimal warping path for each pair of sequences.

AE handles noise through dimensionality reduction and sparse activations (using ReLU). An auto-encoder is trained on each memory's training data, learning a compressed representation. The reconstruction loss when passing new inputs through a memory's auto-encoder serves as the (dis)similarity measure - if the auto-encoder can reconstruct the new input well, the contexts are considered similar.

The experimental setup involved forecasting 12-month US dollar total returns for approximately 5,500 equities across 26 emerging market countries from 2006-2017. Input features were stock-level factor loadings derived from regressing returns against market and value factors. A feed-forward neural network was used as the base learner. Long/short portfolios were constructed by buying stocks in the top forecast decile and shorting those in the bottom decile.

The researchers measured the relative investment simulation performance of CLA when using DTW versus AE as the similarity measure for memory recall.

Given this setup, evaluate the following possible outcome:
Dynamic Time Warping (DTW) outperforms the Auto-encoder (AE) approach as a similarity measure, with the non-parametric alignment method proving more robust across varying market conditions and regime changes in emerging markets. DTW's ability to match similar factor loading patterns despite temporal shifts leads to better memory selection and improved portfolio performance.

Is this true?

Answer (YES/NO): NO